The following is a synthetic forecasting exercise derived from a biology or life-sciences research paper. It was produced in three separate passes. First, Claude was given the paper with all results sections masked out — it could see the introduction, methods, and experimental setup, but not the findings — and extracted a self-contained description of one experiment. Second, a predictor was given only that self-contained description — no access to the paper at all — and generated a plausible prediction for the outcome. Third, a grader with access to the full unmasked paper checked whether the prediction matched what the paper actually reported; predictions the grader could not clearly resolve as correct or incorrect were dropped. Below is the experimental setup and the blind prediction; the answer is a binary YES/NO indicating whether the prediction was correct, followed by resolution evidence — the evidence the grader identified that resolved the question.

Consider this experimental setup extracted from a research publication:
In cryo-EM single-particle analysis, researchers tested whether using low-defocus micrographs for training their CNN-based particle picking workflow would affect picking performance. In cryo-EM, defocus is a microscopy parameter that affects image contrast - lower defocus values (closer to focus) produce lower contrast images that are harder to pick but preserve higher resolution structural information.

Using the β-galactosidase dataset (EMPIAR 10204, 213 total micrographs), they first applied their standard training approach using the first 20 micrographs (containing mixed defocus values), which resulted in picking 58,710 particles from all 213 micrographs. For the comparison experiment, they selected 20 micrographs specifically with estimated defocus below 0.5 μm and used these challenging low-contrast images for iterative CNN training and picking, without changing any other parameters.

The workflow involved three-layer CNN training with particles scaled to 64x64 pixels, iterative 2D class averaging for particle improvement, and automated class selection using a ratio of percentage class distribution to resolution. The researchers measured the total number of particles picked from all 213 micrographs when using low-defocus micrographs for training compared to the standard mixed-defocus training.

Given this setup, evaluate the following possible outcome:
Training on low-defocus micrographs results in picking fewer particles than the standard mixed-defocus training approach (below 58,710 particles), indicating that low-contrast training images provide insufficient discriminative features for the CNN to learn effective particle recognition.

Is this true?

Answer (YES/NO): NO